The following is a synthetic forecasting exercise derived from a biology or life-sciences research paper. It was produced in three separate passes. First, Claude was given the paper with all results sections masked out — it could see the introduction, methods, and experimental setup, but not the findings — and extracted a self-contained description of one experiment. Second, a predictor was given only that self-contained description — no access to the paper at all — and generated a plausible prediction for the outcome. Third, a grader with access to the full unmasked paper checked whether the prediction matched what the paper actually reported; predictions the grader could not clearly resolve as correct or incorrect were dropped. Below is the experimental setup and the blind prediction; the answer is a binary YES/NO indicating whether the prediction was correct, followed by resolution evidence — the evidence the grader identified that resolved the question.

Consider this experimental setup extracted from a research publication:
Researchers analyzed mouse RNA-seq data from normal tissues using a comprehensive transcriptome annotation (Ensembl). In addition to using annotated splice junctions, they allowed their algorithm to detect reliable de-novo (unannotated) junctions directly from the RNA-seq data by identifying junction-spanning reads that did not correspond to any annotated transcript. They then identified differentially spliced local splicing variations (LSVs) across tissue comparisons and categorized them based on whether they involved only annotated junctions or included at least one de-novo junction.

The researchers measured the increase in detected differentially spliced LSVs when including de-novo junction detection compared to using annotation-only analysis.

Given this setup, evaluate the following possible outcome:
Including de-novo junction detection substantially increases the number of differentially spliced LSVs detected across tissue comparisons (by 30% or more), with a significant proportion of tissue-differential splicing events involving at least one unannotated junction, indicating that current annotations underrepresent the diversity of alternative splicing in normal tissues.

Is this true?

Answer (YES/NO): YES